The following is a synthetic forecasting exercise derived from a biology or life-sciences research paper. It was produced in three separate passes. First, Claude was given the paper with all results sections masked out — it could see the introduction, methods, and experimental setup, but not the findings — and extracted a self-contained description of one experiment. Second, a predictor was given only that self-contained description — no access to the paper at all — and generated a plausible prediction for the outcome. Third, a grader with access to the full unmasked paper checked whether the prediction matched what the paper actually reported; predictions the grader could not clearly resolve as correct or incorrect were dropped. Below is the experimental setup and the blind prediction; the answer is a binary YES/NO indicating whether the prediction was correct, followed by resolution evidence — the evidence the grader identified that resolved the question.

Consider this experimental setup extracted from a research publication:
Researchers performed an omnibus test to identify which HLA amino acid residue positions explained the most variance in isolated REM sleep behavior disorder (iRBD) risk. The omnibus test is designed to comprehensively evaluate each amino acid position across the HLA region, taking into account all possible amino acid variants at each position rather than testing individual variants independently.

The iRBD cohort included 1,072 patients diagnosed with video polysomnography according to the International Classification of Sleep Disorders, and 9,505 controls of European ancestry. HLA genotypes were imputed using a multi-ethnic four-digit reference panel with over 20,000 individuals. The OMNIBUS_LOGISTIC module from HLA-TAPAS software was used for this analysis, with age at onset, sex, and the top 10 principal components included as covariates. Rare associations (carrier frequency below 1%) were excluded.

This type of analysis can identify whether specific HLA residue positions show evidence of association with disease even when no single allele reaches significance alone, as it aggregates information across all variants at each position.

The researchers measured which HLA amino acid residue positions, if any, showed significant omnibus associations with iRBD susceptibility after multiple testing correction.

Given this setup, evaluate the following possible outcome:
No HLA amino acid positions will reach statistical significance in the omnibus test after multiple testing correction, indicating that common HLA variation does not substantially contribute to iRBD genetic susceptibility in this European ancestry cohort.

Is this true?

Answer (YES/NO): NO